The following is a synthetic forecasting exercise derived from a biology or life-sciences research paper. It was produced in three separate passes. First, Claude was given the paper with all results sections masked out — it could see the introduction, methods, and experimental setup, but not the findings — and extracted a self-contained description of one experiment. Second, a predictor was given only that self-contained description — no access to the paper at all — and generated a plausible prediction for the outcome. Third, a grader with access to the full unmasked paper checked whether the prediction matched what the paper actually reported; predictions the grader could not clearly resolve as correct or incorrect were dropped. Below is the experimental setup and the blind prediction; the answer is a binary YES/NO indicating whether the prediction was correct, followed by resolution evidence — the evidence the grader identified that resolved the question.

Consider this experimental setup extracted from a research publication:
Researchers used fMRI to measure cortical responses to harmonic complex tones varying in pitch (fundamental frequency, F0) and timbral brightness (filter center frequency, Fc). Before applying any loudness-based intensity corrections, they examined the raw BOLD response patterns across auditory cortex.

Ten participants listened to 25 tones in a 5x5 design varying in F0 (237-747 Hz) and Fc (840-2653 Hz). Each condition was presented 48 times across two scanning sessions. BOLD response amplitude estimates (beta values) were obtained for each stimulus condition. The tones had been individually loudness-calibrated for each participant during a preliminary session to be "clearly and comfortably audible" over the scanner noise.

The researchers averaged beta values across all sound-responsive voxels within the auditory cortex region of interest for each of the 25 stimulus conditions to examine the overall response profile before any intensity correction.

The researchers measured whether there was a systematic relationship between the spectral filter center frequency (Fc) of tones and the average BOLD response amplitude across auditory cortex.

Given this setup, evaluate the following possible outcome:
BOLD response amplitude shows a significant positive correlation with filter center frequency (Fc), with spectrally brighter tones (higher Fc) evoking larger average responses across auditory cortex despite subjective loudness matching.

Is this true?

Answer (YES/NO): NO